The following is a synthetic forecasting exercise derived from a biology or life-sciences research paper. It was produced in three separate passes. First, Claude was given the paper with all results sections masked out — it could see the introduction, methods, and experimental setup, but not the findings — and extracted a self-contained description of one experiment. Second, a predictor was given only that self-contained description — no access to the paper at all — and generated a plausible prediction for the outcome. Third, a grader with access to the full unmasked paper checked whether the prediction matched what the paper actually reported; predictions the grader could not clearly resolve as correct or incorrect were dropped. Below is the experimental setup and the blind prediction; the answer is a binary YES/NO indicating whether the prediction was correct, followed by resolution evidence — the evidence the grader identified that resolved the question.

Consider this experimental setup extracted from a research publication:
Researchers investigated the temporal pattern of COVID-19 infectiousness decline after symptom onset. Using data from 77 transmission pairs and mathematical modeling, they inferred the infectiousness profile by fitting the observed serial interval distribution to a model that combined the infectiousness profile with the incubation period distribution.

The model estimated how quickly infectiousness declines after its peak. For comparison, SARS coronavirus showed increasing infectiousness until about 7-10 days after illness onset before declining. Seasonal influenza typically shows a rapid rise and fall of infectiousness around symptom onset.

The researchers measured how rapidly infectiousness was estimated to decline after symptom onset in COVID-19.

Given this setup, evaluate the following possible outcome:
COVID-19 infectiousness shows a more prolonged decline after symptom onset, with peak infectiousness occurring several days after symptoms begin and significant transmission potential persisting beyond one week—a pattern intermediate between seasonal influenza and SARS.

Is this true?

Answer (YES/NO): NO